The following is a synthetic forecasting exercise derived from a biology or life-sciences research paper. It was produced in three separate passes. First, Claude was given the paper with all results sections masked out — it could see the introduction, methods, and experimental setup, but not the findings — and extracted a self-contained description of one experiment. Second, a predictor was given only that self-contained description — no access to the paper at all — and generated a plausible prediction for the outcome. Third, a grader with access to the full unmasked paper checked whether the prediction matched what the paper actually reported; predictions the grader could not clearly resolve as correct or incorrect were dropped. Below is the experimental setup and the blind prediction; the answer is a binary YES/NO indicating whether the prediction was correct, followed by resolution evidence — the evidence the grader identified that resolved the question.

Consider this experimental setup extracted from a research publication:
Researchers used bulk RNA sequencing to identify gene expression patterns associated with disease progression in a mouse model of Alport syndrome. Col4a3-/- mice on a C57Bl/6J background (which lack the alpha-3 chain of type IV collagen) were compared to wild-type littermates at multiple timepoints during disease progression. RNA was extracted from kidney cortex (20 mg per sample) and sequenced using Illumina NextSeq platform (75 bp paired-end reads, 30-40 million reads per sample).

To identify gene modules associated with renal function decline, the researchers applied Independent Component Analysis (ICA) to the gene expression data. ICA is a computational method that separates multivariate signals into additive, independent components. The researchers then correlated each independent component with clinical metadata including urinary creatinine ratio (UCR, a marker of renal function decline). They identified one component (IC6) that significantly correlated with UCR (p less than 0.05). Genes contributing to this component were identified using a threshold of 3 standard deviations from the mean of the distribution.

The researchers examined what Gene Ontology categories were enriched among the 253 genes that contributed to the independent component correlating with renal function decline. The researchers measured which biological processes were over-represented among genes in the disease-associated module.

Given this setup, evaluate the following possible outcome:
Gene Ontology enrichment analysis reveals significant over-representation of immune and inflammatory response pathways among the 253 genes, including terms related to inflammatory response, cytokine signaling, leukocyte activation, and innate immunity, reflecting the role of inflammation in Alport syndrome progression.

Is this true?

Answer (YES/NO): NO